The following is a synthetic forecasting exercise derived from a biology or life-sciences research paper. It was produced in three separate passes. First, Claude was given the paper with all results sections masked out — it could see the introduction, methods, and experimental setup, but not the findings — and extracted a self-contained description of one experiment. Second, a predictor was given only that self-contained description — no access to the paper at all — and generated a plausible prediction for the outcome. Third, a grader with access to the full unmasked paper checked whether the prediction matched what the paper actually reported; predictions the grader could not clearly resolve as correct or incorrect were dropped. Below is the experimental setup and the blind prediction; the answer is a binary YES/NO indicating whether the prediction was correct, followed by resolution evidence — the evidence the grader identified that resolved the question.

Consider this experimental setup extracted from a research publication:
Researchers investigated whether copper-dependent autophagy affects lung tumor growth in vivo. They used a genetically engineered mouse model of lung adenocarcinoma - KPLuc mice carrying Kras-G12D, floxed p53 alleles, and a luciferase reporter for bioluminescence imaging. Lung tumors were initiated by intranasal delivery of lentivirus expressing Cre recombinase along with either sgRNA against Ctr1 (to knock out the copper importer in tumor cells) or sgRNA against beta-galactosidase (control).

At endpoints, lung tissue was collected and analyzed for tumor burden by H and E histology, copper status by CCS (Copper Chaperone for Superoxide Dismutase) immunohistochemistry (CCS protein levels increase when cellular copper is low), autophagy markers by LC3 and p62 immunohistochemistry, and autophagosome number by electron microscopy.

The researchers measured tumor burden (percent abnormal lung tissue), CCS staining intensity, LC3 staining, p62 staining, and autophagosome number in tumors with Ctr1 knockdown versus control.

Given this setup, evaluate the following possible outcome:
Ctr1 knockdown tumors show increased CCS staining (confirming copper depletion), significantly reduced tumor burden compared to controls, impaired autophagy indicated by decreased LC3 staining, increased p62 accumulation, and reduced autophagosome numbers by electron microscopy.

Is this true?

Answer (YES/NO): YES